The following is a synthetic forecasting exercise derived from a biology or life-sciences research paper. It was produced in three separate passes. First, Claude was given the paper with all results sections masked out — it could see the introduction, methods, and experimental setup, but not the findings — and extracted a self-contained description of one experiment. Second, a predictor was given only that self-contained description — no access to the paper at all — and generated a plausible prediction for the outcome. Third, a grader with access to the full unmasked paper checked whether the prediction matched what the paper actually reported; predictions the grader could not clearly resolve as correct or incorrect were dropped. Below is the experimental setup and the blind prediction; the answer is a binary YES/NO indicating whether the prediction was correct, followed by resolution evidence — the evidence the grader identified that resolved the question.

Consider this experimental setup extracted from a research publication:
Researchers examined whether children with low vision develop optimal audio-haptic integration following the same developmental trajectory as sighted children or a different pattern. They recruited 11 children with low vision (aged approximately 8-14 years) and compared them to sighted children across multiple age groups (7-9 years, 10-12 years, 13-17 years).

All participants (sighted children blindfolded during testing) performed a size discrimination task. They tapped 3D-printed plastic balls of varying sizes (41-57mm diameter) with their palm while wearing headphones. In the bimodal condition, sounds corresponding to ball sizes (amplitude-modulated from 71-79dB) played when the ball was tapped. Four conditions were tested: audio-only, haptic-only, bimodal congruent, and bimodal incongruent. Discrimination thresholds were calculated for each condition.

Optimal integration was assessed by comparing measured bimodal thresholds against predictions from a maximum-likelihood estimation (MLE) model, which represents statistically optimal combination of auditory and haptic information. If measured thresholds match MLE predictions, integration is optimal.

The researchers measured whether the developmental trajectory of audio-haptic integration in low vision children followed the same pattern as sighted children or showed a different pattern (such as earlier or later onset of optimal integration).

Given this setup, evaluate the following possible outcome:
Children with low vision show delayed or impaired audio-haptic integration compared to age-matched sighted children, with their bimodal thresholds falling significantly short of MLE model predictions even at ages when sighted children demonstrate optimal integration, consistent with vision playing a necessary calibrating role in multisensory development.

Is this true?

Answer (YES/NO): NO